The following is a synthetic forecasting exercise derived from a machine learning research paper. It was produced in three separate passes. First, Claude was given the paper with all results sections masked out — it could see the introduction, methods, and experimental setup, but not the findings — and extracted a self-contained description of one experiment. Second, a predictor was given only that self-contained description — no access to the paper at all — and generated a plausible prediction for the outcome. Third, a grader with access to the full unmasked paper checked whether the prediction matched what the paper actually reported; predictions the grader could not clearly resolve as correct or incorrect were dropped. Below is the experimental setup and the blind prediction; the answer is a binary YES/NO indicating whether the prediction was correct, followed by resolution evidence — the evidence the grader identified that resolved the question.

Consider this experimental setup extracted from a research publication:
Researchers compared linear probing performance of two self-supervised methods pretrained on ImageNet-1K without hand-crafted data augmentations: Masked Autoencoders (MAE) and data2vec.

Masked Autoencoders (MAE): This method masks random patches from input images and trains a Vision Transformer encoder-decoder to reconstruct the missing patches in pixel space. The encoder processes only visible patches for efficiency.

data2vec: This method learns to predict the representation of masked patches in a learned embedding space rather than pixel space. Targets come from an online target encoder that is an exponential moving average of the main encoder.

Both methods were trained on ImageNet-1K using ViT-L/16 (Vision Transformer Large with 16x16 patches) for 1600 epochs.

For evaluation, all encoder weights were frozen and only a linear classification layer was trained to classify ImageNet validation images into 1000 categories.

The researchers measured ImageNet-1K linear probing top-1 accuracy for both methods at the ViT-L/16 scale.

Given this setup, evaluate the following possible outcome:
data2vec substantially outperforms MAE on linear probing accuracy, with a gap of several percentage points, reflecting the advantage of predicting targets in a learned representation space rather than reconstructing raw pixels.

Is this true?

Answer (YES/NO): NO